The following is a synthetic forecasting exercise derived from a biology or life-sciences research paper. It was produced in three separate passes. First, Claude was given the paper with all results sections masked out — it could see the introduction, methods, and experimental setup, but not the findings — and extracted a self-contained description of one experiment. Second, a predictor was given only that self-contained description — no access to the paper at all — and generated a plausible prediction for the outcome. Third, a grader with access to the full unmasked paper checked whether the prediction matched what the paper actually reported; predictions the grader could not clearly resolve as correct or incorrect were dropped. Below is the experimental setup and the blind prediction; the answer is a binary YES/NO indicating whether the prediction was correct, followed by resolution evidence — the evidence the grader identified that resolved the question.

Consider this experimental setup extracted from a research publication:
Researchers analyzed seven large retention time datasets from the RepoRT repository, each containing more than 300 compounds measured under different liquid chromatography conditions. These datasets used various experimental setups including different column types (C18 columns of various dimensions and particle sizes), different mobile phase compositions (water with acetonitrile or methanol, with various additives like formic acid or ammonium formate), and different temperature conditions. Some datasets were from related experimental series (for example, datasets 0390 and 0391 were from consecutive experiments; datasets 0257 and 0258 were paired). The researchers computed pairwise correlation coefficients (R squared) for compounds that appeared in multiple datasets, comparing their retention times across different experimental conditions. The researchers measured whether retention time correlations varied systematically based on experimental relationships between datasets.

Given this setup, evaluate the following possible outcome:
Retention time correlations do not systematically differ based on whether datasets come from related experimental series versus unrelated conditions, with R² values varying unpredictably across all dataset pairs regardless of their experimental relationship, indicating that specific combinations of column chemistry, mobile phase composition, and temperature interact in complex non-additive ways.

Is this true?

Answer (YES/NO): NO